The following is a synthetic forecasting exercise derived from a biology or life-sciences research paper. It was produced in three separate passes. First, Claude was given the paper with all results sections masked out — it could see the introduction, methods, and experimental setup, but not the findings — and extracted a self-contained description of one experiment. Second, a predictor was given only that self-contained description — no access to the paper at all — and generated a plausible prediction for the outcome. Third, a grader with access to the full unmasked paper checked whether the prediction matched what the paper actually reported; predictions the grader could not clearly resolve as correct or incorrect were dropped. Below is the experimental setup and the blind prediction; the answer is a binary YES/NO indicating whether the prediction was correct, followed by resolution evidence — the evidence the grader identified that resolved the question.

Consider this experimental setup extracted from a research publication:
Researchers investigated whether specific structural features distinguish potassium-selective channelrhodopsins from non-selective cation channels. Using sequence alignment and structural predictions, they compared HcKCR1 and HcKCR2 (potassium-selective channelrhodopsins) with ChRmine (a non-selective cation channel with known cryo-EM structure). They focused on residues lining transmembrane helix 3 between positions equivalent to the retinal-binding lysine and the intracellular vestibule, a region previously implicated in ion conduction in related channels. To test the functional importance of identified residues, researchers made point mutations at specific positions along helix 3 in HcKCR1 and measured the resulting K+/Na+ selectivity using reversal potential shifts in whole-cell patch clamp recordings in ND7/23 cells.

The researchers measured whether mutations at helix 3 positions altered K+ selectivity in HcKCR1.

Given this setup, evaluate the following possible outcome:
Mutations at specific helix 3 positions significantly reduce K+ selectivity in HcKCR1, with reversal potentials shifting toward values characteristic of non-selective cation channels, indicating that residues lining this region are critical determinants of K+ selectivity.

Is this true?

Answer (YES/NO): YES